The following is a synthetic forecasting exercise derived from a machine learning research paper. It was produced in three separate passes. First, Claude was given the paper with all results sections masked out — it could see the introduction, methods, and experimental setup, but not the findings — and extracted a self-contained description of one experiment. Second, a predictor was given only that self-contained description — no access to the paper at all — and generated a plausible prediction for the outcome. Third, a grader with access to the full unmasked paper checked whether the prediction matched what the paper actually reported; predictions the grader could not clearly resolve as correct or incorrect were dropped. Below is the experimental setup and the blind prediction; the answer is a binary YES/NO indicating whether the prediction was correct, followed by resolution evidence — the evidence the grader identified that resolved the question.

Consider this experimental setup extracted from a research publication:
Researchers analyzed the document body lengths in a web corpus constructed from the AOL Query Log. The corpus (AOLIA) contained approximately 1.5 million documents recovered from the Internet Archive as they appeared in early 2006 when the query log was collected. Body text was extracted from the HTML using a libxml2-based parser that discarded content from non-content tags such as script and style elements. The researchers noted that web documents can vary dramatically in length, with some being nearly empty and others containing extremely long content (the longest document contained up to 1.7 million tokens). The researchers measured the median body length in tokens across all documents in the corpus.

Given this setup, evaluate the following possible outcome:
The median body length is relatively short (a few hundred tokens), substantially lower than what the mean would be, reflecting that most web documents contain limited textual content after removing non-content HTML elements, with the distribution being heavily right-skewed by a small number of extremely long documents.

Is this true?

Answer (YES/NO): NO